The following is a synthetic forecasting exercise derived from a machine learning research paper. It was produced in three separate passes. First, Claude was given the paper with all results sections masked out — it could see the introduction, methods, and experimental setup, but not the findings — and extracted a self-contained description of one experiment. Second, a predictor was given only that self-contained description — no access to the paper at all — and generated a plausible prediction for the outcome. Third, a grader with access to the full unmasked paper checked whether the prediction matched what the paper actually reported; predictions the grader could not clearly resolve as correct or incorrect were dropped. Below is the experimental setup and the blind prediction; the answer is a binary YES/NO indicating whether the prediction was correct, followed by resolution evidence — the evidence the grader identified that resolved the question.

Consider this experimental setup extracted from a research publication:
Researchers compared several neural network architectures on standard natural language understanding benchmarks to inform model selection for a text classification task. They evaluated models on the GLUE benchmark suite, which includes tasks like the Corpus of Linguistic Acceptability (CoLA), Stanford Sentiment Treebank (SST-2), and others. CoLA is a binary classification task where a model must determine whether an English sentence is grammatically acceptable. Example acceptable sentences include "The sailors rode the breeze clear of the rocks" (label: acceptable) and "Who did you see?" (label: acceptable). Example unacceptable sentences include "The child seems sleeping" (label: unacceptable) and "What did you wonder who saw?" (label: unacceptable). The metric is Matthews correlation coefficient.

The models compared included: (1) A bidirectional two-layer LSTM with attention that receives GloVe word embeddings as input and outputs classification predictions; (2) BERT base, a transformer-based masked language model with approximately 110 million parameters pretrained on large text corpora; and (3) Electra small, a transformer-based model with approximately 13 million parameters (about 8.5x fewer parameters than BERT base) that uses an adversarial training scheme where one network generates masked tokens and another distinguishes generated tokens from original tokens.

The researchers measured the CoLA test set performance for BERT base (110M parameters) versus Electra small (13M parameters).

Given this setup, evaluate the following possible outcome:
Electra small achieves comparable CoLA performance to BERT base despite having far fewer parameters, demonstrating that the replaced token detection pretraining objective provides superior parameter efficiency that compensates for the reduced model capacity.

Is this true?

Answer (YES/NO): NO